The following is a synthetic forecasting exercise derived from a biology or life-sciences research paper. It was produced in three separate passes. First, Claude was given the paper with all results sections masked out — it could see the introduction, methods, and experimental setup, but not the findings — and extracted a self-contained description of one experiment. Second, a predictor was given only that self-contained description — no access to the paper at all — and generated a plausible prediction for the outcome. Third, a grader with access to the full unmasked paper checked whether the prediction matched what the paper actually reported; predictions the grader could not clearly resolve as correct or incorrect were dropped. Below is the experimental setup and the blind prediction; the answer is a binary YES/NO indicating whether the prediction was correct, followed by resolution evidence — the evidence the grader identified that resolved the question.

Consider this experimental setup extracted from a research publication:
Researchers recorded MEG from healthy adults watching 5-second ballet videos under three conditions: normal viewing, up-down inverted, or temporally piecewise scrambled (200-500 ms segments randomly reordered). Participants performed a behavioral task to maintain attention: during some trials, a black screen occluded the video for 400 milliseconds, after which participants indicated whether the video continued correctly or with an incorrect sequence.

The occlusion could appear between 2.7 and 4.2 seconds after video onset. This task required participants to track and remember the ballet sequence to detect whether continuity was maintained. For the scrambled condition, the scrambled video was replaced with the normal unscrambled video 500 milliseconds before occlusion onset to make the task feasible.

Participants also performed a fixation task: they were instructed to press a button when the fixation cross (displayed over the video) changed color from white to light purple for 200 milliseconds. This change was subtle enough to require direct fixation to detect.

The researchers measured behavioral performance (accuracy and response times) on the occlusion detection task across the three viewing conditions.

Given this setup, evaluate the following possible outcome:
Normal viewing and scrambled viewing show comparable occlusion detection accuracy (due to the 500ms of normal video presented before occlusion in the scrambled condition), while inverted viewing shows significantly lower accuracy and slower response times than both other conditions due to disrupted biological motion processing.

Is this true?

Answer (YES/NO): NO